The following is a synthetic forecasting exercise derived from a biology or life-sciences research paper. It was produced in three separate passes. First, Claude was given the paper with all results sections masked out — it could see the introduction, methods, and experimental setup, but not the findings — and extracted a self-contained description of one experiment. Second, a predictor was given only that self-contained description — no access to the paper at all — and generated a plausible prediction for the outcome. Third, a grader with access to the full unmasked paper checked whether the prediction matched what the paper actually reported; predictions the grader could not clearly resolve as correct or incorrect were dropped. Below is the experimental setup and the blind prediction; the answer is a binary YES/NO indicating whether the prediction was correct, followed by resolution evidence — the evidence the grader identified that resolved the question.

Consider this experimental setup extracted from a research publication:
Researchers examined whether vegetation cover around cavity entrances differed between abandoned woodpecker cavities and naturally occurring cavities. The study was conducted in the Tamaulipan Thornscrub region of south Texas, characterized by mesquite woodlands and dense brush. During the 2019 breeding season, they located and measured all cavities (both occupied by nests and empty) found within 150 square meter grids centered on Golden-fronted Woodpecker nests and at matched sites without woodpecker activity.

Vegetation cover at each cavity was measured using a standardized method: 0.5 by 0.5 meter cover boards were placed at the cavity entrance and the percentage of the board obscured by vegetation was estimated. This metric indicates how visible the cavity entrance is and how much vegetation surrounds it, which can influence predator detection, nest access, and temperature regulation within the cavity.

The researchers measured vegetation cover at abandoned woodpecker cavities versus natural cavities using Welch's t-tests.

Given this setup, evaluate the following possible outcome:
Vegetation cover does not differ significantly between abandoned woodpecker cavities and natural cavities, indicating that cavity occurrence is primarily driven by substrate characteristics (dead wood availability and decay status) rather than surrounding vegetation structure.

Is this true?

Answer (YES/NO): NO